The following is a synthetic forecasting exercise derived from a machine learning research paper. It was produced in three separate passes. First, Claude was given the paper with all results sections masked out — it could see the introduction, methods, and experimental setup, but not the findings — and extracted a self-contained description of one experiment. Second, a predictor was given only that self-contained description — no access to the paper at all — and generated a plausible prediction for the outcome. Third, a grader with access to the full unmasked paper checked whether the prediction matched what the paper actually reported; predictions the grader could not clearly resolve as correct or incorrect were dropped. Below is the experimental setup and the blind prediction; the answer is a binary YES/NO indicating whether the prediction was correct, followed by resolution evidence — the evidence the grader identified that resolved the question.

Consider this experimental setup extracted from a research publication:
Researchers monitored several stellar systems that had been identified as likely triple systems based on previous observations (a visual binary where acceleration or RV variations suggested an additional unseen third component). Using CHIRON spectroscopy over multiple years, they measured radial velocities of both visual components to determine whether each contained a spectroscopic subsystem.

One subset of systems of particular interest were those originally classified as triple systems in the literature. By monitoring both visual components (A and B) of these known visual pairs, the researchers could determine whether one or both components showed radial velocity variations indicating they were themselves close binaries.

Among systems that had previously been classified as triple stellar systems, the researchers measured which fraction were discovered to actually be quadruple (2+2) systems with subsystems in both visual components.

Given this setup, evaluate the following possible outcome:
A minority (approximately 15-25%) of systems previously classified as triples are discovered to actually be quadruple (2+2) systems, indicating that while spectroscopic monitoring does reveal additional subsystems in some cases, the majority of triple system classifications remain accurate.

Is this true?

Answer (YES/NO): NO